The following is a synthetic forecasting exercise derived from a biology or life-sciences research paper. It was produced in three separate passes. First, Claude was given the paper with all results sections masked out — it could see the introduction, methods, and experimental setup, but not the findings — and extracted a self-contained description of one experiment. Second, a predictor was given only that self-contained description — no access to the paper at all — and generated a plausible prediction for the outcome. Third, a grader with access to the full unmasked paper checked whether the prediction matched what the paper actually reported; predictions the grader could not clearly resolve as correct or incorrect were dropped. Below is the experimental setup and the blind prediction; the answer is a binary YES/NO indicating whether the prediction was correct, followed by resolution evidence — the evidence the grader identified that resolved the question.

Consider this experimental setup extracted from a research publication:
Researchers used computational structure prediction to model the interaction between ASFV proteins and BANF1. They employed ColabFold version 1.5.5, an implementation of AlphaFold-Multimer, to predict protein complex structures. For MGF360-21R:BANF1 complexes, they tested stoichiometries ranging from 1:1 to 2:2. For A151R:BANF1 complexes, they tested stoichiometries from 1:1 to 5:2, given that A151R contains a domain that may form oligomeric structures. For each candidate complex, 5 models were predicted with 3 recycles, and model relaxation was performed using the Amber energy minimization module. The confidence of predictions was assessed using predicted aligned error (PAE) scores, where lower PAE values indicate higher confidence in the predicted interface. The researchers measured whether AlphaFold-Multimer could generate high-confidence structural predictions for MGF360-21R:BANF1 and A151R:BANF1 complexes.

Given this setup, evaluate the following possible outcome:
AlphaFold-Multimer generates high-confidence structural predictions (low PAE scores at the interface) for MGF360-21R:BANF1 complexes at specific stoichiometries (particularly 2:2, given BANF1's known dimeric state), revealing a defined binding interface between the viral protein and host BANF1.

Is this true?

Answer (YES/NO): NO